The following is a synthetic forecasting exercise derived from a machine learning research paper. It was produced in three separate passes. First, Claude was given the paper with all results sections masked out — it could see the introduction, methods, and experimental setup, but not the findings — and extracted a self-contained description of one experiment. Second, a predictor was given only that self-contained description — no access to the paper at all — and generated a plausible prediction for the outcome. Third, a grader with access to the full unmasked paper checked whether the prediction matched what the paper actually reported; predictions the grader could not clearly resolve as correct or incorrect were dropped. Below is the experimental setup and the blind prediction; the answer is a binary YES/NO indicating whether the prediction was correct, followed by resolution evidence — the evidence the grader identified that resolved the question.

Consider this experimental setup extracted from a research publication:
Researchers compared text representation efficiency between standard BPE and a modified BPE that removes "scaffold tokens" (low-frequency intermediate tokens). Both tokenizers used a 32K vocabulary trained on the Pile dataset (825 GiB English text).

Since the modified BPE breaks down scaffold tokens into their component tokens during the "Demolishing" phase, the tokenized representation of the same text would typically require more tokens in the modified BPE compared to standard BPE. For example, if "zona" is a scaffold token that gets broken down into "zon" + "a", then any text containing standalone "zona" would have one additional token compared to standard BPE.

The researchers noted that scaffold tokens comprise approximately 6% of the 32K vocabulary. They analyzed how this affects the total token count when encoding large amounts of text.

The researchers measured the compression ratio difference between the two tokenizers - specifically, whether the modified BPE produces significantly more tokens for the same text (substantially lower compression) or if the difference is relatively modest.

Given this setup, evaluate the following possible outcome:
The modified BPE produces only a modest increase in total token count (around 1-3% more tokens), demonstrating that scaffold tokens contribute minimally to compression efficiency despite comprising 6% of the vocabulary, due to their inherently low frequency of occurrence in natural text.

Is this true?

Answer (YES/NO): NO